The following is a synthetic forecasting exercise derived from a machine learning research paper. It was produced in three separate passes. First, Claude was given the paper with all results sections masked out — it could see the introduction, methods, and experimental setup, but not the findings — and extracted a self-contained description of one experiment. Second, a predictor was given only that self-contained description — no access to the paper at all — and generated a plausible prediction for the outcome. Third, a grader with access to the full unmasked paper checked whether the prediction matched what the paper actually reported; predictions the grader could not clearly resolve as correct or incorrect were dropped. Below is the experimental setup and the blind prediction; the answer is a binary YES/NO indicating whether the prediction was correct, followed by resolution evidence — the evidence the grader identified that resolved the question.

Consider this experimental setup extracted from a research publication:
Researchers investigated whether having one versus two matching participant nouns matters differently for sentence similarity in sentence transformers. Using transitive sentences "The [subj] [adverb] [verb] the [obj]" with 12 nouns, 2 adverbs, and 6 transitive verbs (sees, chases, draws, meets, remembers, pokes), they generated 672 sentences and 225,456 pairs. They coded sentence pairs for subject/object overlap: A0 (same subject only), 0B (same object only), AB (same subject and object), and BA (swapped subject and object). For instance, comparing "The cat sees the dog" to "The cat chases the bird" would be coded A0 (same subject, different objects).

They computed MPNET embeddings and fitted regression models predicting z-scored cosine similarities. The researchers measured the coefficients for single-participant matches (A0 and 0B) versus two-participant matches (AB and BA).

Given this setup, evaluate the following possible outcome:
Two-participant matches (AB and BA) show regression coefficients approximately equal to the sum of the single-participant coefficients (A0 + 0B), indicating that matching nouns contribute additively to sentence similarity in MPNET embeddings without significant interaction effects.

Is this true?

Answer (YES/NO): YES